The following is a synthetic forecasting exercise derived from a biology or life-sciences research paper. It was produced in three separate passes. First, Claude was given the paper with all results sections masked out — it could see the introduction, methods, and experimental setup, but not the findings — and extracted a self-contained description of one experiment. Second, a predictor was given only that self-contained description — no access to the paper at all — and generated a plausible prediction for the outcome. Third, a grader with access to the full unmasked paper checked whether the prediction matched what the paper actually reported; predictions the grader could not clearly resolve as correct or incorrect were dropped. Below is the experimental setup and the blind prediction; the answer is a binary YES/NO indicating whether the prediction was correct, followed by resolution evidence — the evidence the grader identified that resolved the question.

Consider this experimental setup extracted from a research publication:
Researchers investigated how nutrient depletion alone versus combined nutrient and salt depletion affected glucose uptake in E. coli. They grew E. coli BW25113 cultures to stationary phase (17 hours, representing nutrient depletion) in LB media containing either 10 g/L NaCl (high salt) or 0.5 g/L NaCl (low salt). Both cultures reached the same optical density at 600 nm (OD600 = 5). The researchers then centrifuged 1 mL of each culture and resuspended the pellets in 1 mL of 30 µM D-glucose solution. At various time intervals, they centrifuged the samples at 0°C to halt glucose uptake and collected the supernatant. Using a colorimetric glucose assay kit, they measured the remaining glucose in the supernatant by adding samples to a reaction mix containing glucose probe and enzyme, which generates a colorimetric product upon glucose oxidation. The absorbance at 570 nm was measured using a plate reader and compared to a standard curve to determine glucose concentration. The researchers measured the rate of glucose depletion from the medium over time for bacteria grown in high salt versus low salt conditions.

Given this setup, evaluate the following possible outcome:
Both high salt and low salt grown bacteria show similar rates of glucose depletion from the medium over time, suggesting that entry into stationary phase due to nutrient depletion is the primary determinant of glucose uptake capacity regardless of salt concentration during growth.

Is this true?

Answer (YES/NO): NO